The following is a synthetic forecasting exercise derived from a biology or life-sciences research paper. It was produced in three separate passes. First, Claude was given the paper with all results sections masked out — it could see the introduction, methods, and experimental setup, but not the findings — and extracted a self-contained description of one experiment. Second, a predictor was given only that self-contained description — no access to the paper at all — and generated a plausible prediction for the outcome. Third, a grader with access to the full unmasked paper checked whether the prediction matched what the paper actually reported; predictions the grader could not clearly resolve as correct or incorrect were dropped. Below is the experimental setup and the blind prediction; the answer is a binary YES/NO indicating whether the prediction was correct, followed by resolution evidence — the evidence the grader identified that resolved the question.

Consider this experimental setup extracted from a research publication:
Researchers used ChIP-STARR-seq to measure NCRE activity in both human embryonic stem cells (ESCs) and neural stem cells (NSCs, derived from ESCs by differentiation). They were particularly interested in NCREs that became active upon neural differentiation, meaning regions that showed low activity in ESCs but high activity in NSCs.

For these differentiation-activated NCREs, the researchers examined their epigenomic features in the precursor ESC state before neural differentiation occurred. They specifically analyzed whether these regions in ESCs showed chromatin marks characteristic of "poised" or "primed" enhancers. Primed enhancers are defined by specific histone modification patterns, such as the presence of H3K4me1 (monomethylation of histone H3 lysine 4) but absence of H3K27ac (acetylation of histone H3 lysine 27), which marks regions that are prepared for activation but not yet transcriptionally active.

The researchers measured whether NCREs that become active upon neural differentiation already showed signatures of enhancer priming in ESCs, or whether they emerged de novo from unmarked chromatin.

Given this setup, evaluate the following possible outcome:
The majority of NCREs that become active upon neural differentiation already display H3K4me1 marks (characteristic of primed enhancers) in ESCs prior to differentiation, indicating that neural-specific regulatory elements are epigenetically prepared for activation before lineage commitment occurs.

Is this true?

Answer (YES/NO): NO